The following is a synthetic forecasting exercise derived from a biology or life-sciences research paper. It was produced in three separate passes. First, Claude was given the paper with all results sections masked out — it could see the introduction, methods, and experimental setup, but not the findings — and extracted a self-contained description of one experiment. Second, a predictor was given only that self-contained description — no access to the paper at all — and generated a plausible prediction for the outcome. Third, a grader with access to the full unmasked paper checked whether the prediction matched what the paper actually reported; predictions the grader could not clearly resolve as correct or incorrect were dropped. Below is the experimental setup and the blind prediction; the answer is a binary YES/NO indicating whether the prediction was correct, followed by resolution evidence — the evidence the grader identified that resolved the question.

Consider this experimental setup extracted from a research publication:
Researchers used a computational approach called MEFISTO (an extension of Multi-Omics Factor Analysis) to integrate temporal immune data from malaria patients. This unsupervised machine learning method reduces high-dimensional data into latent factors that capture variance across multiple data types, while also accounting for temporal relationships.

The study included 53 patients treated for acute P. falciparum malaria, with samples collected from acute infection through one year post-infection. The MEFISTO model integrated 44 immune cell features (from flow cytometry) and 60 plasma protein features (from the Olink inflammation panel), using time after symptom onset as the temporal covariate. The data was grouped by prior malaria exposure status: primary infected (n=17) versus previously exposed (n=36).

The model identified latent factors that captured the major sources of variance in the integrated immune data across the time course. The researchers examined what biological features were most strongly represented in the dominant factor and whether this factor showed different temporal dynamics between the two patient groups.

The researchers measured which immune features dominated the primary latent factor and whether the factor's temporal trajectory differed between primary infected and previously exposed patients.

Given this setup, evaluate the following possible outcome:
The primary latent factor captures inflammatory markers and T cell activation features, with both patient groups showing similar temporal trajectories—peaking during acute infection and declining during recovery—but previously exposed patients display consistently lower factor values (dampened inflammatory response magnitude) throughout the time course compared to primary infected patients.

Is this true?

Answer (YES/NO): NO